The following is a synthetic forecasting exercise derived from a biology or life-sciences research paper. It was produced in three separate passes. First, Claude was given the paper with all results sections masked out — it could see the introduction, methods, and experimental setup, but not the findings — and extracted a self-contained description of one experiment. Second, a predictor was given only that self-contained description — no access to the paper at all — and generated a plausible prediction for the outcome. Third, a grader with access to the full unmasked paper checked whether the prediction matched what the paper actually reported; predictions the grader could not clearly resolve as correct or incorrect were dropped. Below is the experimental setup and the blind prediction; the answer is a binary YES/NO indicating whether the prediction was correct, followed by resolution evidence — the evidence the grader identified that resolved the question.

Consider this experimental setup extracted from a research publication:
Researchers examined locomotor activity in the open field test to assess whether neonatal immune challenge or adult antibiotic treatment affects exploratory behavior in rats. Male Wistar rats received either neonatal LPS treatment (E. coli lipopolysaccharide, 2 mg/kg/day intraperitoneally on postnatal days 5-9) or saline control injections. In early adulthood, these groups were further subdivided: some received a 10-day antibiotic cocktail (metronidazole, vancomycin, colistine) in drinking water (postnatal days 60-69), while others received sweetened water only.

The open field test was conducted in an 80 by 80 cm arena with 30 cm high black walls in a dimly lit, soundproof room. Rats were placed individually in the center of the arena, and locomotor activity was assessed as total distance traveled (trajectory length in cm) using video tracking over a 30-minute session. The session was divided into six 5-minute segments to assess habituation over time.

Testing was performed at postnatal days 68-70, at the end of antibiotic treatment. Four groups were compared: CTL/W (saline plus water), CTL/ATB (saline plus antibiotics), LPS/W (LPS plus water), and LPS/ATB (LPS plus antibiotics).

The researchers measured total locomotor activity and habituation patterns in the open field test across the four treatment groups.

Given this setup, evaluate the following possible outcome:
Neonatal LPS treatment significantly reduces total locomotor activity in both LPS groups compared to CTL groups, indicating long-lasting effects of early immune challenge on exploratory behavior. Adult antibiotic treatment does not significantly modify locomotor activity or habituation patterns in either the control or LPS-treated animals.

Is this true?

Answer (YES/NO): NO